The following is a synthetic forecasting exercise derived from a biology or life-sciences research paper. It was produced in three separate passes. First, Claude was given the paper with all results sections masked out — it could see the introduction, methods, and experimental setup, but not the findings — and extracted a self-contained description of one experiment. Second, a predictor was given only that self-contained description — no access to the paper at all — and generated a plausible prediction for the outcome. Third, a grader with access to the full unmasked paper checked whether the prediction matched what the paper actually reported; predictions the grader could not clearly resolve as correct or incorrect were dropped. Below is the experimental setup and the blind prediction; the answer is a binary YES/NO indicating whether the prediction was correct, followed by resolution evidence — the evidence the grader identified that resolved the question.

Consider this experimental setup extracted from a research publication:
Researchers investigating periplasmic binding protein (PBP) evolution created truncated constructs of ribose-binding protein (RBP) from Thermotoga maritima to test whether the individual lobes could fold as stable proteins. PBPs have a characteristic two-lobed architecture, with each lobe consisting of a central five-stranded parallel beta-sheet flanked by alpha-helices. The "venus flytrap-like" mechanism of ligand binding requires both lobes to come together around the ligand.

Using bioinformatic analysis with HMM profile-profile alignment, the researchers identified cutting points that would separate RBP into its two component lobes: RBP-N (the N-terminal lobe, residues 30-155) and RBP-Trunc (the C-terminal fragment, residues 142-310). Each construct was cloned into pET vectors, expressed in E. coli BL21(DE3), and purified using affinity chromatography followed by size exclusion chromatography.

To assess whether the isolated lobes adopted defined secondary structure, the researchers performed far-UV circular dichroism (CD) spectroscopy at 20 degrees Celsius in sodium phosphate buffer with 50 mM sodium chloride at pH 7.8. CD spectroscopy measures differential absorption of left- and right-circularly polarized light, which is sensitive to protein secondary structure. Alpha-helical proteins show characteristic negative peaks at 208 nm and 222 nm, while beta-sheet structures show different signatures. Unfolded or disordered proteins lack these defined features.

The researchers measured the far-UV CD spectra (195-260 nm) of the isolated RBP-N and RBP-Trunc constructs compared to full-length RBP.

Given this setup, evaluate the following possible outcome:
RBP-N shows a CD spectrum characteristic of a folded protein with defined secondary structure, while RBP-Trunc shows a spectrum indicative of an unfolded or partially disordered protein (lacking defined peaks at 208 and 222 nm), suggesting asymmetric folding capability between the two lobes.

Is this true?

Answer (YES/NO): NO